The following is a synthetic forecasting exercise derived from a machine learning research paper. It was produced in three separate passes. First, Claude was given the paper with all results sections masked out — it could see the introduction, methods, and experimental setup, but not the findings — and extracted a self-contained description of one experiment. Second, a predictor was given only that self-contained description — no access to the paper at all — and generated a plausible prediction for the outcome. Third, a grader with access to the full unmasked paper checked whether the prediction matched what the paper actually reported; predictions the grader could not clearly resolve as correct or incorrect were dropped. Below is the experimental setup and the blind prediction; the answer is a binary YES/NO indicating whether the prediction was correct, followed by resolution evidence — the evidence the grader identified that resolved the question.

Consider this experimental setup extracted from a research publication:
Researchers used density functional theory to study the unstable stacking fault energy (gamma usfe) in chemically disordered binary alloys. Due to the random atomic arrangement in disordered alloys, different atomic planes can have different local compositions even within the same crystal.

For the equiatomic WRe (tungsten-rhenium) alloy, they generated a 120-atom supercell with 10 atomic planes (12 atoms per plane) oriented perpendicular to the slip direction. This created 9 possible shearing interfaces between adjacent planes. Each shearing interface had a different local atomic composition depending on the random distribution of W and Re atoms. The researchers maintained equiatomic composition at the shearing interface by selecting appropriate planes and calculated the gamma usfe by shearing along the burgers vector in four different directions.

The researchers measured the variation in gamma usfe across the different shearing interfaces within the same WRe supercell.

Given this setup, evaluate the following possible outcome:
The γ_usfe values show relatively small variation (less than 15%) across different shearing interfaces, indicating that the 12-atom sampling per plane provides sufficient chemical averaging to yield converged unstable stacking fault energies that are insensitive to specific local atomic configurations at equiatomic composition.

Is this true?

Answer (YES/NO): NO